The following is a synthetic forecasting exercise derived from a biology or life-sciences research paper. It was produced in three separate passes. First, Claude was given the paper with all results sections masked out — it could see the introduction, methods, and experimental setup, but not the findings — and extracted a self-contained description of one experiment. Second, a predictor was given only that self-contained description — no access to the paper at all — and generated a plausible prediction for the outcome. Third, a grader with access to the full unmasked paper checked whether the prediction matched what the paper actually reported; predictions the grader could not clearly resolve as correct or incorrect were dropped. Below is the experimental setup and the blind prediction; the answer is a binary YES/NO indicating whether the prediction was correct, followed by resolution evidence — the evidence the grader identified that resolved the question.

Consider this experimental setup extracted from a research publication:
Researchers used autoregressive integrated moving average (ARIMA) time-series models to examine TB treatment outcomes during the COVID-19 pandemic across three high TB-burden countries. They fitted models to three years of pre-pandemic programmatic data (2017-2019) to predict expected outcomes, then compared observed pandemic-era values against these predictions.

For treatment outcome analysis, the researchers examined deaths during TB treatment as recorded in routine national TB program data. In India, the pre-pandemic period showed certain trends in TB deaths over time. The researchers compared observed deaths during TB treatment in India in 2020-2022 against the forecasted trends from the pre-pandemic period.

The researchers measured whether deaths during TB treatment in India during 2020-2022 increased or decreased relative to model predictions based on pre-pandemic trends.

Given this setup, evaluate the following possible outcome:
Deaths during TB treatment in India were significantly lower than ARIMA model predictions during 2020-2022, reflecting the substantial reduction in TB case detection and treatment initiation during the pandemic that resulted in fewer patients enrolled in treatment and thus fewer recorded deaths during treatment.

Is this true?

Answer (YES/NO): NO